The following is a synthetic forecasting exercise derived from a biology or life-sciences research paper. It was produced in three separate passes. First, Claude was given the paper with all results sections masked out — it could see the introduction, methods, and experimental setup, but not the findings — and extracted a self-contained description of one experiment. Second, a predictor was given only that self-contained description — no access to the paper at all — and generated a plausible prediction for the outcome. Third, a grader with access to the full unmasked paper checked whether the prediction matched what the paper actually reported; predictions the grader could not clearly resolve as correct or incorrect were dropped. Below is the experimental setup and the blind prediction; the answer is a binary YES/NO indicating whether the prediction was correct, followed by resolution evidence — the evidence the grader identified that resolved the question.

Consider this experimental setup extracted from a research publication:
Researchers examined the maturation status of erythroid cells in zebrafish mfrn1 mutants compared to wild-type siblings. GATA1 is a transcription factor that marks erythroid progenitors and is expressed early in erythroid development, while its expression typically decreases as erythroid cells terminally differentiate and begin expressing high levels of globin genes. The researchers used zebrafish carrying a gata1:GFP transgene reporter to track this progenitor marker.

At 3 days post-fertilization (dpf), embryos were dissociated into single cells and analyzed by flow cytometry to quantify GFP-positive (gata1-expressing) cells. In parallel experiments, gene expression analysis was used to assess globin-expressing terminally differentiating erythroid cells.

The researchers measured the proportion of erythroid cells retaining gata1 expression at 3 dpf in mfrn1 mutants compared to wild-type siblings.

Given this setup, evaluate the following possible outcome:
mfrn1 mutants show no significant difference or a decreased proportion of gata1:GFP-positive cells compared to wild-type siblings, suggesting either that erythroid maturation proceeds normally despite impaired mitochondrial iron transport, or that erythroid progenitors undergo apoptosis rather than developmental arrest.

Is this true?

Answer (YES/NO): NO